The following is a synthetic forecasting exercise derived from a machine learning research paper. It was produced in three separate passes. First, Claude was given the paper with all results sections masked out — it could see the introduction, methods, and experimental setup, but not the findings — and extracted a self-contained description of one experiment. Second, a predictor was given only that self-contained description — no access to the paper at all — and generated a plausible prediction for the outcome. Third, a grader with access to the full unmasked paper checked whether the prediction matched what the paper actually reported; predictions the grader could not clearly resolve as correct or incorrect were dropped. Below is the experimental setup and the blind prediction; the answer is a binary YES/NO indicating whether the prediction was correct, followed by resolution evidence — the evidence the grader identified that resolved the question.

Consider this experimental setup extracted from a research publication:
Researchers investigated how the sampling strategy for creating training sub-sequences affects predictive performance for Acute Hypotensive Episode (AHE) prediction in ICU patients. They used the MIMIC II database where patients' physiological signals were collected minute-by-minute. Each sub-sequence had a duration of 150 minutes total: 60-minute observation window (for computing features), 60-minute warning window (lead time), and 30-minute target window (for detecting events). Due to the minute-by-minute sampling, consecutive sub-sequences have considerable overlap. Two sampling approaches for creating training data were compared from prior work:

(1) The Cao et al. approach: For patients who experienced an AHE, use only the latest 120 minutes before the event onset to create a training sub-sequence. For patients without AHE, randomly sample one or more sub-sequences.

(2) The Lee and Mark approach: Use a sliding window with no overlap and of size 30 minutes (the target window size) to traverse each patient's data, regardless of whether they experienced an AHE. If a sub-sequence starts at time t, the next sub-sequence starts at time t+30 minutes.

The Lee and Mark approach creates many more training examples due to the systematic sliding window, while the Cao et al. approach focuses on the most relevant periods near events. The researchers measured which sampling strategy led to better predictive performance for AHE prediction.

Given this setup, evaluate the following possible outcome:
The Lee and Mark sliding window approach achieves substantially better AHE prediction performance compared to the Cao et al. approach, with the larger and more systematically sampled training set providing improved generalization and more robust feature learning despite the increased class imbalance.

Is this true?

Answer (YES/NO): NO